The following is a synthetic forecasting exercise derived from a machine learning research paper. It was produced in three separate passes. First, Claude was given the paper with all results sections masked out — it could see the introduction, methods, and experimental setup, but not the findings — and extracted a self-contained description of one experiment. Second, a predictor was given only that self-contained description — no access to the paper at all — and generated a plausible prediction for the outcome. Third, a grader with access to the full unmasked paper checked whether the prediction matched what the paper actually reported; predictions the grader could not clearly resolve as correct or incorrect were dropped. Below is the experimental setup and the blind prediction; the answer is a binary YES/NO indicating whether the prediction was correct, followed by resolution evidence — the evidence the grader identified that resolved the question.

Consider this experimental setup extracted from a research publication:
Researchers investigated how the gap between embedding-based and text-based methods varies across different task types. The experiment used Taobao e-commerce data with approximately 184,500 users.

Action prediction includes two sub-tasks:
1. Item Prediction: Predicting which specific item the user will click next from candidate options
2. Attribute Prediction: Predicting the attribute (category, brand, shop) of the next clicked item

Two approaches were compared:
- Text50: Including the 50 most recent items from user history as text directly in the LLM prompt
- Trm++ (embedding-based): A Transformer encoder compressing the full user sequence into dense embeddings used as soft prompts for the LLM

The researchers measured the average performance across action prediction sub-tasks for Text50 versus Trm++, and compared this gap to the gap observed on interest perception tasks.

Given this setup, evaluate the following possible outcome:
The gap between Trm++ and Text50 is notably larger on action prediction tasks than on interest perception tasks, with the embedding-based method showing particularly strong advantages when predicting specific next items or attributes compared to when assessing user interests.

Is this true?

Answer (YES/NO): NO